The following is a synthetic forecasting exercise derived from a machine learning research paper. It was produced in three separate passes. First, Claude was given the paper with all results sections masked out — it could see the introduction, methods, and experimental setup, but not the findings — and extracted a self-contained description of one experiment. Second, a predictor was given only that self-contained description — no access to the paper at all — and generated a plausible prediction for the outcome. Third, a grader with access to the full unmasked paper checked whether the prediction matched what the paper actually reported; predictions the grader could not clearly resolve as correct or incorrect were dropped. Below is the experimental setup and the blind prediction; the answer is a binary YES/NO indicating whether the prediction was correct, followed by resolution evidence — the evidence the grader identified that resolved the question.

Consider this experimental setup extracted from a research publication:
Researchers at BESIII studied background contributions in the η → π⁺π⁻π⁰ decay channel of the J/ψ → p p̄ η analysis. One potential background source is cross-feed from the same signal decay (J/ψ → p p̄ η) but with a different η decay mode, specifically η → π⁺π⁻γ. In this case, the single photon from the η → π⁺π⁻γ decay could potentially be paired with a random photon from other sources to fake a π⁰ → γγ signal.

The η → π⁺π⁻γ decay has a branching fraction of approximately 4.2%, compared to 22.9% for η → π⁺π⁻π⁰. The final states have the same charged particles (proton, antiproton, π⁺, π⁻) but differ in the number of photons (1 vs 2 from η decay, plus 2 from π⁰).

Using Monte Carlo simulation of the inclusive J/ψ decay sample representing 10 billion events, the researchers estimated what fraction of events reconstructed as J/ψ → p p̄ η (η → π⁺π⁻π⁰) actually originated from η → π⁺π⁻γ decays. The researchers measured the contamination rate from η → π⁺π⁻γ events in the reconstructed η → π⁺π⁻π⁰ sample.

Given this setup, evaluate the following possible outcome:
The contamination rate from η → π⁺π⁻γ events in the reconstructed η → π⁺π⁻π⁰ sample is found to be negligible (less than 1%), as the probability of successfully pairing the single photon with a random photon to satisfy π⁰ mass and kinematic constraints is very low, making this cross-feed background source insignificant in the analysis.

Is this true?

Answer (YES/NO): NO